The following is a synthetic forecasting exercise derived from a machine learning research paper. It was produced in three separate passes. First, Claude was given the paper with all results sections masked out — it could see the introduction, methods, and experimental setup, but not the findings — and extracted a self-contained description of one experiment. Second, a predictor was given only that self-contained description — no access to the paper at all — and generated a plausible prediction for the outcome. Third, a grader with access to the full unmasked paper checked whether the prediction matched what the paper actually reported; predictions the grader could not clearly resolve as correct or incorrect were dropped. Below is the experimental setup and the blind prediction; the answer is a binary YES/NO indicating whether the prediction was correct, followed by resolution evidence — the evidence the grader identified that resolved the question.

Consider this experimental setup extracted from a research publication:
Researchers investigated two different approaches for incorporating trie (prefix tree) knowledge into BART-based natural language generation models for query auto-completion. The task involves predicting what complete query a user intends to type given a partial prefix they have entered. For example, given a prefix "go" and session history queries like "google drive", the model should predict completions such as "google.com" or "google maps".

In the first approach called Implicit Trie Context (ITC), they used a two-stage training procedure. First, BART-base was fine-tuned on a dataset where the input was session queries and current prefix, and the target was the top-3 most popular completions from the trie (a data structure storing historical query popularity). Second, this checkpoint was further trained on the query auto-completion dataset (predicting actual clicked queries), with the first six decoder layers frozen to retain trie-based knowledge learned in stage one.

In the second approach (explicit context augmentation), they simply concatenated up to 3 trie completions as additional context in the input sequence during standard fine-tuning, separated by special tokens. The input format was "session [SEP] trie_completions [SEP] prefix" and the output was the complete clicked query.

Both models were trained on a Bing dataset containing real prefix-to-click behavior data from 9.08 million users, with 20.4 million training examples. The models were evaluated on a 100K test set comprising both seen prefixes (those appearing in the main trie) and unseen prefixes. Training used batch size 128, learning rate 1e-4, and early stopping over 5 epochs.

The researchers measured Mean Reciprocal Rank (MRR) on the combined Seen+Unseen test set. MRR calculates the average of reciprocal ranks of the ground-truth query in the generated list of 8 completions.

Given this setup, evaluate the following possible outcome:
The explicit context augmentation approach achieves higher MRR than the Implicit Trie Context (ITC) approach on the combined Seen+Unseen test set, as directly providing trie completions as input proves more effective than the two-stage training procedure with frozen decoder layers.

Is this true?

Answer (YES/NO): YES